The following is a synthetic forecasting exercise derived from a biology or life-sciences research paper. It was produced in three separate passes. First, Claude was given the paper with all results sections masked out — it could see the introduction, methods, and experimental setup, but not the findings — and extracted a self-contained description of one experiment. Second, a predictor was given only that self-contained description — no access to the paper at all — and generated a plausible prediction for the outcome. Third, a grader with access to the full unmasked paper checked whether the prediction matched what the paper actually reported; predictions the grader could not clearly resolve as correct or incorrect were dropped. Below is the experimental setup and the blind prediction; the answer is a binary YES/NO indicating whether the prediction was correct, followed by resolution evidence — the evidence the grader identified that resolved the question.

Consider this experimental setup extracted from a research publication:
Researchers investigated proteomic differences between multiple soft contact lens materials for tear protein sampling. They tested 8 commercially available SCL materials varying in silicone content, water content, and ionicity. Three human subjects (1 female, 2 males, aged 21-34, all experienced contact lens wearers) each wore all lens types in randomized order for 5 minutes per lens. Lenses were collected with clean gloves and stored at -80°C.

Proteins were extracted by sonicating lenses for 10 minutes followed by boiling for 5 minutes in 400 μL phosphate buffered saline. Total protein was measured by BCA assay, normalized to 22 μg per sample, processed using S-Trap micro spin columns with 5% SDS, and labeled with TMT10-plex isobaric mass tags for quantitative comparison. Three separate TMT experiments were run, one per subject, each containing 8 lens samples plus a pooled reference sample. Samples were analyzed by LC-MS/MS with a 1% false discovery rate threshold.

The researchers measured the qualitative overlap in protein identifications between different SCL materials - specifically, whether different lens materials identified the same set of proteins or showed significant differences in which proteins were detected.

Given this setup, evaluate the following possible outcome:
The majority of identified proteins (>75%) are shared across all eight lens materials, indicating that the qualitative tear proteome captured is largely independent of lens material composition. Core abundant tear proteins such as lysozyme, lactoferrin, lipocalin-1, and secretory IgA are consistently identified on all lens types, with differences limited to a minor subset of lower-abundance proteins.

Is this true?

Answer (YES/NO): YES